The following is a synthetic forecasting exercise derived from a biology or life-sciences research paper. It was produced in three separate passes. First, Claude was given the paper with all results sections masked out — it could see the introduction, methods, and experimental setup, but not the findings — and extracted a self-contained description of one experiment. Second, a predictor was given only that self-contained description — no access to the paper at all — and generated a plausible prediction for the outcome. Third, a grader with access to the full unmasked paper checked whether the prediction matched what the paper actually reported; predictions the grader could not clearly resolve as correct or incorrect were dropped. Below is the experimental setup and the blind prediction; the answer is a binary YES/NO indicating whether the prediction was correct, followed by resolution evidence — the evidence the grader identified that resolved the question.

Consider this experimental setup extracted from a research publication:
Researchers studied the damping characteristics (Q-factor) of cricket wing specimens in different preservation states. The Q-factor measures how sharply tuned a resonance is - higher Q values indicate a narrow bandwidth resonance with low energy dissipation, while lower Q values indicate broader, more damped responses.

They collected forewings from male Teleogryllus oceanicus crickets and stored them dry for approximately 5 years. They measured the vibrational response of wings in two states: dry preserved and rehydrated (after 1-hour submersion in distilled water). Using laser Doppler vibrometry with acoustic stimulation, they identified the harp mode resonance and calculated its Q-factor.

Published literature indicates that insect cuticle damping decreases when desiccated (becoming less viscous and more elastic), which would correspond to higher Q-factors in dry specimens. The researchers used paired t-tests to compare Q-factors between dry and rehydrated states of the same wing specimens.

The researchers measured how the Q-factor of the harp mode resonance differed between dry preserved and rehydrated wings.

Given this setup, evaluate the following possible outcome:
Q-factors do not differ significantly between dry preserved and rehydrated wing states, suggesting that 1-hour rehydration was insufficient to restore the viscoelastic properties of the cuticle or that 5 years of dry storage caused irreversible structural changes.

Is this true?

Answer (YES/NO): NO